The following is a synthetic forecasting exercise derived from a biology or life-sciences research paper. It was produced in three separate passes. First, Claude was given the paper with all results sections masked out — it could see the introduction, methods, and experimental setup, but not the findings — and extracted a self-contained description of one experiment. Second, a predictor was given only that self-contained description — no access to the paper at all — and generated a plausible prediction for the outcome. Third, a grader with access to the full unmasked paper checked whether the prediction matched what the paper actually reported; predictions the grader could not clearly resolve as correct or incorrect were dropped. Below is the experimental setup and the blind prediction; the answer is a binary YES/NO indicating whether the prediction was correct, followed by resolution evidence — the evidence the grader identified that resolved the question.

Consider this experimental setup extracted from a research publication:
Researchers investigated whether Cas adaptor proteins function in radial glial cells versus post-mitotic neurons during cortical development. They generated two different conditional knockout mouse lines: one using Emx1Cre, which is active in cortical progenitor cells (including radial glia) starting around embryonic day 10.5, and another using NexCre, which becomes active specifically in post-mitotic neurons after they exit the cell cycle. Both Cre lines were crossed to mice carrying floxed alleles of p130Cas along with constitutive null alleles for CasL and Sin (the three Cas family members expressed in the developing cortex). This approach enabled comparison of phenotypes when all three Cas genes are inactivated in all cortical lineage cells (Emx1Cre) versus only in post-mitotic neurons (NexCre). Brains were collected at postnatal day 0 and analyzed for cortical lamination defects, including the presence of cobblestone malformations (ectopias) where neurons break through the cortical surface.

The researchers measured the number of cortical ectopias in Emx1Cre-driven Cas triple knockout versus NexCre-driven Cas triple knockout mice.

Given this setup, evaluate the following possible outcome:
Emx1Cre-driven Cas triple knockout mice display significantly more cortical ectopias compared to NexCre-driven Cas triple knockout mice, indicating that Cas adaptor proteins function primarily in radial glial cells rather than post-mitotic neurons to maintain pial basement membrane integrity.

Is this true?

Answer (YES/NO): YES